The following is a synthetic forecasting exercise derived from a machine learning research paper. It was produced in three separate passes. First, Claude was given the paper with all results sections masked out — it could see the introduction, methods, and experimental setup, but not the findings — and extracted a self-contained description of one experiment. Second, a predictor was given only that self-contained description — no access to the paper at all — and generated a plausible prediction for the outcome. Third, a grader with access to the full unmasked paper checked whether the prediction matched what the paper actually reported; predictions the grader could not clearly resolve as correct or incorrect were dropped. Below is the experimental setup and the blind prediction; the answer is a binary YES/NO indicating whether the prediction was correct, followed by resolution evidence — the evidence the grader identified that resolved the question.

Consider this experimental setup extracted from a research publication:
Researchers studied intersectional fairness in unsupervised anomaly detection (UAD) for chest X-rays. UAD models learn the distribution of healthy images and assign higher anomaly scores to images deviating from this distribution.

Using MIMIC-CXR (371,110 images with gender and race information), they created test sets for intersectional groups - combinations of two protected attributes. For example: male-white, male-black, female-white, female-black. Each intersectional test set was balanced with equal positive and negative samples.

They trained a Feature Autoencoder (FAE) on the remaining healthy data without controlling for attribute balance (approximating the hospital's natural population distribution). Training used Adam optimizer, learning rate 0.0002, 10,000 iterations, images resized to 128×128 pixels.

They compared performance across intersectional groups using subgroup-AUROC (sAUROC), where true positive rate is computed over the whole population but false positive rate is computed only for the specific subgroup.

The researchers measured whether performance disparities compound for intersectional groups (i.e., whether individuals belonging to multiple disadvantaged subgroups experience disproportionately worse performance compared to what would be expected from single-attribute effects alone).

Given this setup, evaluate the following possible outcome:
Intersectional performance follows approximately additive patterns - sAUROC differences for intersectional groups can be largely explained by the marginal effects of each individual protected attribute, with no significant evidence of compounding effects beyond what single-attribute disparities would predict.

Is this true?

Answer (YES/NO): NO